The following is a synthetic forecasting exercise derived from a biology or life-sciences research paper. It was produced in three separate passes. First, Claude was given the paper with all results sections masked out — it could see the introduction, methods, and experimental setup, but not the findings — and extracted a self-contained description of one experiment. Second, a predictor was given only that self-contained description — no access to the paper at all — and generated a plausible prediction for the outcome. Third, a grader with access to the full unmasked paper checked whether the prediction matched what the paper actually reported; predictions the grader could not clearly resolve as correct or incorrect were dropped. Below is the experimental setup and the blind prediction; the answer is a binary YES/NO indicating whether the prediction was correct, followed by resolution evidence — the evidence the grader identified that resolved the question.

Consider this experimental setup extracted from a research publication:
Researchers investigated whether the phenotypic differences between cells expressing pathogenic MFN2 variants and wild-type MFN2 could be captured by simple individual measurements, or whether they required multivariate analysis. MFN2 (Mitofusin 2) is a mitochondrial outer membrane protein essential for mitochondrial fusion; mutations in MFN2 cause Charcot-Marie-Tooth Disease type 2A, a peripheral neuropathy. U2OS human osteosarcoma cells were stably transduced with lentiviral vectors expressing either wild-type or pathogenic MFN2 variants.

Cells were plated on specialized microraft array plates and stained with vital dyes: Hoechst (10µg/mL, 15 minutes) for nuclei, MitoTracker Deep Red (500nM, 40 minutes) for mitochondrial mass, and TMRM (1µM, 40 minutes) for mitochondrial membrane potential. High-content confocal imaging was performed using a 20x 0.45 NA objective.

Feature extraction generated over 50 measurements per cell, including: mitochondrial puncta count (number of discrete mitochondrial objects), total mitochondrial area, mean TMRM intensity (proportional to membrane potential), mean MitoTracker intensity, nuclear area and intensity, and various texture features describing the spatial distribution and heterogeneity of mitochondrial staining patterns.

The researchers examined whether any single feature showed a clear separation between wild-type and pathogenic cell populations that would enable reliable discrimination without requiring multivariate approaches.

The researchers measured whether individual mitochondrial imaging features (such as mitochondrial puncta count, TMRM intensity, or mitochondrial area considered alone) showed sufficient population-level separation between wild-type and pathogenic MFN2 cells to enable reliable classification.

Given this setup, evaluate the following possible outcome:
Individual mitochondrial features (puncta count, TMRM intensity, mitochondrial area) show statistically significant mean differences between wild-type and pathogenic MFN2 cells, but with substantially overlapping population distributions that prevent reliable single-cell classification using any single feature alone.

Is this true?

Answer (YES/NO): YES